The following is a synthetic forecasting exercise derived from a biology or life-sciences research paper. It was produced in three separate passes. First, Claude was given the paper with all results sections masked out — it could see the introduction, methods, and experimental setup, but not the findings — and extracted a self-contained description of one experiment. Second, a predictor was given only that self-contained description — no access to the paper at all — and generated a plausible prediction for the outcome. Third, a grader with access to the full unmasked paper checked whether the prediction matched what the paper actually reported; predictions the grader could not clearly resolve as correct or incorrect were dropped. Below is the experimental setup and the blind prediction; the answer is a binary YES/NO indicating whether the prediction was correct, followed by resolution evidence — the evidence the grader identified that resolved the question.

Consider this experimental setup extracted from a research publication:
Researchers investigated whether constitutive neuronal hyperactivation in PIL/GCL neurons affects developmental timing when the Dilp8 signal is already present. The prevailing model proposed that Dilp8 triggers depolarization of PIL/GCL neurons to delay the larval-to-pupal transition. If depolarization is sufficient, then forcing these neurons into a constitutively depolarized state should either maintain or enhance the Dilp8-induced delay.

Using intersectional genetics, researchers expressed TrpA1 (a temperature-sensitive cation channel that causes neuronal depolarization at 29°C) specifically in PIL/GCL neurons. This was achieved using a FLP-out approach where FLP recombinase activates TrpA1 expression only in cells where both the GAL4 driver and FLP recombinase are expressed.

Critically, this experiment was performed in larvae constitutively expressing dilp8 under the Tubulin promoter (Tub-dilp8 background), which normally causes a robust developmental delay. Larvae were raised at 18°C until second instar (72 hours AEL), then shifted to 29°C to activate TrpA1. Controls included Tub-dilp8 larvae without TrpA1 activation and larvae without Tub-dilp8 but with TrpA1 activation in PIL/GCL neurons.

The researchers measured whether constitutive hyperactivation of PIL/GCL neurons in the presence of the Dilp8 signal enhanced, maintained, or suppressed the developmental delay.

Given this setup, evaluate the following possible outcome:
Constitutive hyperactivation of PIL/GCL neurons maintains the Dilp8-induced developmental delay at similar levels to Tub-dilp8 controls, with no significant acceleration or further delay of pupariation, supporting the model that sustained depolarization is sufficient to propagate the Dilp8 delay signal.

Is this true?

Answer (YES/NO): NO